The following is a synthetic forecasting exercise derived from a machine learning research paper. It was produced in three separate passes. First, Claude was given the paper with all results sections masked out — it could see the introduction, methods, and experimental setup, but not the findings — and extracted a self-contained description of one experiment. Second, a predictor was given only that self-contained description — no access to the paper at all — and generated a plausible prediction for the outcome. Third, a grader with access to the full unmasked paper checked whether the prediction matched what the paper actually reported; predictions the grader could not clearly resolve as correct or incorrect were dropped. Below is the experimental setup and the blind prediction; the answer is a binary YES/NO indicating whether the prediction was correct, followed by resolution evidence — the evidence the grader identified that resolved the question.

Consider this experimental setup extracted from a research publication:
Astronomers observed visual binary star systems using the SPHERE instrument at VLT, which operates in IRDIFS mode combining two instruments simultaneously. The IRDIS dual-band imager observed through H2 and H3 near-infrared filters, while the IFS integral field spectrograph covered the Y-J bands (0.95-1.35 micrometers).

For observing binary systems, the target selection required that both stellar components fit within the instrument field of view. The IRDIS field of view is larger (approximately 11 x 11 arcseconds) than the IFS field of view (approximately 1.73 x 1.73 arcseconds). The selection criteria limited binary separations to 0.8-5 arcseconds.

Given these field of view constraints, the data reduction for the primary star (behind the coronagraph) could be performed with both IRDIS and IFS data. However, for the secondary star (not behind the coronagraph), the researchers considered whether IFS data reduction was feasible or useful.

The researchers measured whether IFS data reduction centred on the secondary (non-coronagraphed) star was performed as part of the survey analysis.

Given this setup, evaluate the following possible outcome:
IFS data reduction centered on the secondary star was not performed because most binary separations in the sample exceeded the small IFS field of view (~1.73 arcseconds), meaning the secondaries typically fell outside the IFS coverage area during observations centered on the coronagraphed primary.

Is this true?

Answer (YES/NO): YES